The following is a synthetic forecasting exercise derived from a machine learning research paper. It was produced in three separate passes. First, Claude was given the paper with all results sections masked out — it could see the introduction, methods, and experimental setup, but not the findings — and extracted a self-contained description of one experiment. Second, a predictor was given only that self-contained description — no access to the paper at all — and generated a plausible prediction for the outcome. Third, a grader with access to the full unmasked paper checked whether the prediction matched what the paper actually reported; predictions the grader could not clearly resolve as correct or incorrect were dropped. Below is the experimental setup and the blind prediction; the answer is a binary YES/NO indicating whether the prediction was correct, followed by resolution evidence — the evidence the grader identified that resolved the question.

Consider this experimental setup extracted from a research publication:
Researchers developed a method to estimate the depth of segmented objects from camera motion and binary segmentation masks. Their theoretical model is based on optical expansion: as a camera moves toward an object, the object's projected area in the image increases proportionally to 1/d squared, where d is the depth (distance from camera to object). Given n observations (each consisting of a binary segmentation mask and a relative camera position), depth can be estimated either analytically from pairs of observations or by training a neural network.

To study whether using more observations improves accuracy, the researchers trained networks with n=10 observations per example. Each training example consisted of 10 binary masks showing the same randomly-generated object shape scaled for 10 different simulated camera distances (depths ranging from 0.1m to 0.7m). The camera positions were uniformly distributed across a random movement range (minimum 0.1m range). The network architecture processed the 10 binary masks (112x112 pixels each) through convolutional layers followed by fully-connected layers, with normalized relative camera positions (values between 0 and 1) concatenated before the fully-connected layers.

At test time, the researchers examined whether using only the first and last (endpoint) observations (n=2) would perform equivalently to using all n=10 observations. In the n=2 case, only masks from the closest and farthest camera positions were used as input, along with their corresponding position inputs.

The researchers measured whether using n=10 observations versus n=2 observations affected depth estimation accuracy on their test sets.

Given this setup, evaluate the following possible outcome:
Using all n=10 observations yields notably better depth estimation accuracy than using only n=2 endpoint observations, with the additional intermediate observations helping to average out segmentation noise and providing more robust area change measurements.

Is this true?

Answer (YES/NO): YES